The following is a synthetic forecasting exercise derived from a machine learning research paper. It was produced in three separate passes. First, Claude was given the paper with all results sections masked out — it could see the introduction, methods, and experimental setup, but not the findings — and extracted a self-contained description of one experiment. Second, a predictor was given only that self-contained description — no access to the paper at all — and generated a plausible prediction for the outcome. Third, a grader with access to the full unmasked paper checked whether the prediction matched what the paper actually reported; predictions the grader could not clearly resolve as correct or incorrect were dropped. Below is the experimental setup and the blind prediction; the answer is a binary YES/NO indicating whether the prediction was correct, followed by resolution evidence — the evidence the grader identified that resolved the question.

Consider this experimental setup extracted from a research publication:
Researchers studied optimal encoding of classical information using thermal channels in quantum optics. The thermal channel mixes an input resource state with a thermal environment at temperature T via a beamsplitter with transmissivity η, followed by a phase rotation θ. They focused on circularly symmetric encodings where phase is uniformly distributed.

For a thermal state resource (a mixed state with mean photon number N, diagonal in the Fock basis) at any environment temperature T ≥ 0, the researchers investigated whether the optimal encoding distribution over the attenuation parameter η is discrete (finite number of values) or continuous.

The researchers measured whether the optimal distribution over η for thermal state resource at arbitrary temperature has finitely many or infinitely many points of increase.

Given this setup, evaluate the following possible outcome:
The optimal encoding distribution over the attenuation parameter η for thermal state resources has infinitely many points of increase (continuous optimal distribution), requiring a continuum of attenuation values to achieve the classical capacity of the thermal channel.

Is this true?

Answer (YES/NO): NO